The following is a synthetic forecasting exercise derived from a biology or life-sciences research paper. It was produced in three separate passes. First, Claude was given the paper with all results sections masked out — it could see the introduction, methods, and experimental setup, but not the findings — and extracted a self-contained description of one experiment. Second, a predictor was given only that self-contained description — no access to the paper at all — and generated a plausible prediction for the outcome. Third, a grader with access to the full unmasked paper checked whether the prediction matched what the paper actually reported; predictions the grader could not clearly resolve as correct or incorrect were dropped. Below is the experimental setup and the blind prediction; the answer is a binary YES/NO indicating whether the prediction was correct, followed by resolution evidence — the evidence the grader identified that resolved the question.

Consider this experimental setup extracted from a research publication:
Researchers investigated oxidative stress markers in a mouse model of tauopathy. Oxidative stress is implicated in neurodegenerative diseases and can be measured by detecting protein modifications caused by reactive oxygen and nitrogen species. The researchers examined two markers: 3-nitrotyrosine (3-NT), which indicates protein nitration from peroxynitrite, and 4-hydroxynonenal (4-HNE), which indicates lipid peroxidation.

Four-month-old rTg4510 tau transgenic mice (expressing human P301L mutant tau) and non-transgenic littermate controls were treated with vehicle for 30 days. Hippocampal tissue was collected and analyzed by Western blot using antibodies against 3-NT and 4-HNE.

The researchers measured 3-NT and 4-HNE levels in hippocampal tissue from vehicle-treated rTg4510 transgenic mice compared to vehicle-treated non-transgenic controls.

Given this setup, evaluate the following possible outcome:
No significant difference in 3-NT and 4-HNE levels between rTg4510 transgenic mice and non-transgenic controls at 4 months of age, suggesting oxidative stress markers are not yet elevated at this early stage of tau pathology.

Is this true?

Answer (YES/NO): NO